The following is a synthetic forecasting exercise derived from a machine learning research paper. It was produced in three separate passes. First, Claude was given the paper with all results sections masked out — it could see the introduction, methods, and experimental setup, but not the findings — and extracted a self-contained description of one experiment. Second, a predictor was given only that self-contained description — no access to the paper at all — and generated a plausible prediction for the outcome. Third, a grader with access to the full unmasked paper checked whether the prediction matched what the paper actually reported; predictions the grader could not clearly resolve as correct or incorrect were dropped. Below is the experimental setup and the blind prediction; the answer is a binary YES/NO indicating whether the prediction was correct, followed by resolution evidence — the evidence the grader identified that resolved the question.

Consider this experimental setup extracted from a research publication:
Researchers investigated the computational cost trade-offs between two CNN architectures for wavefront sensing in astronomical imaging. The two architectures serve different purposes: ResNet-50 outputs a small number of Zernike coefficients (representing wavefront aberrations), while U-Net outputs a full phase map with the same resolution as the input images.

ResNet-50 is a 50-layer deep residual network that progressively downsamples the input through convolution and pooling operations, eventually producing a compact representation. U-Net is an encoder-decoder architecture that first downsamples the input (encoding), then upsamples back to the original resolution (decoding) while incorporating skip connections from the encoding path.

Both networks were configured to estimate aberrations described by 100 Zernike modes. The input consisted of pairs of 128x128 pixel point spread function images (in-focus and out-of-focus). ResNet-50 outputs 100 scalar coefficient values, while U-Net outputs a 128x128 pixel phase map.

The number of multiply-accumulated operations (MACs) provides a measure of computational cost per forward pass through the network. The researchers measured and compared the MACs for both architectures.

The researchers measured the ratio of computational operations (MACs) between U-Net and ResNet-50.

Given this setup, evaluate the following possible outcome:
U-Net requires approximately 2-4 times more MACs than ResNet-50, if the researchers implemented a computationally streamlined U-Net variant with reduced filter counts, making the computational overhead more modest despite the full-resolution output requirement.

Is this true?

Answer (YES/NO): NO